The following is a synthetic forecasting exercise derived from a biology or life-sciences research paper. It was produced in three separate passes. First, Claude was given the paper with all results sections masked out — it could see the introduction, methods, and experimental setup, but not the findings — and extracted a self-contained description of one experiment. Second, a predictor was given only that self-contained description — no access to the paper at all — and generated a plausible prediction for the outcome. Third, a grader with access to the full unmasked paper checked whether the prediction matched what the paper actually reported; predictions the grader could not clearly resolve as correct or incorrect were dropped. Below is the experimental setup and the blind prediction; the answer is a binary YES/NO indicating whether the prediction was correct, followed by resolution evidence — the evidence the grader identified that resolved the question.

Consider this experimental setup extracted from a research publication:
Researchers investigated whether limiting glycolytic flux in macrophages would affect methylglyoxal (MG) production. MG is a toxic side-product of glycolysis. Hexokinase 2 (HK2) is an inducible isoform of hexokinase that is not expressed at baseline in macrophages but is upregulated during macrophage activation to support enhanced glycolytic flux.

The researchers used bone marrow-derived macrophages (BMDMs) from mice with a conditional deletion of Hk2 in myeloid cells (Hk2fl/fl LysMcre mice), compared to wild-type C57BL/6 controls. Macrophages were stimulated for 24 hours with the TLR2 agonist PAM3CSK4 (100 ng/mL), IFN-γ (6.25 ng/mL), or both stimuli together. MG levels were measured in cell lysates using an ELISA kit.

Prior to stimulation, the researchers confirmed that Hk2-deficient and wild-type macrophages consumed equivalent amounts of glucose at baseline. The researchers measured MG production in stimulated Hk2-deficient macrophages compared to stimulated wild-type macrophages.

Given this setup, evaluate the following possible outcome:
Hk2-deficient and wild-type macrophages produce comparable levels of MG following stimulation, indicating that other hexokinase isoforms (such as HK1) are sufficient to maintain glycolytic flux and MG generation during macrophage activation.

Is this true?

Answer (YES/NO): NO